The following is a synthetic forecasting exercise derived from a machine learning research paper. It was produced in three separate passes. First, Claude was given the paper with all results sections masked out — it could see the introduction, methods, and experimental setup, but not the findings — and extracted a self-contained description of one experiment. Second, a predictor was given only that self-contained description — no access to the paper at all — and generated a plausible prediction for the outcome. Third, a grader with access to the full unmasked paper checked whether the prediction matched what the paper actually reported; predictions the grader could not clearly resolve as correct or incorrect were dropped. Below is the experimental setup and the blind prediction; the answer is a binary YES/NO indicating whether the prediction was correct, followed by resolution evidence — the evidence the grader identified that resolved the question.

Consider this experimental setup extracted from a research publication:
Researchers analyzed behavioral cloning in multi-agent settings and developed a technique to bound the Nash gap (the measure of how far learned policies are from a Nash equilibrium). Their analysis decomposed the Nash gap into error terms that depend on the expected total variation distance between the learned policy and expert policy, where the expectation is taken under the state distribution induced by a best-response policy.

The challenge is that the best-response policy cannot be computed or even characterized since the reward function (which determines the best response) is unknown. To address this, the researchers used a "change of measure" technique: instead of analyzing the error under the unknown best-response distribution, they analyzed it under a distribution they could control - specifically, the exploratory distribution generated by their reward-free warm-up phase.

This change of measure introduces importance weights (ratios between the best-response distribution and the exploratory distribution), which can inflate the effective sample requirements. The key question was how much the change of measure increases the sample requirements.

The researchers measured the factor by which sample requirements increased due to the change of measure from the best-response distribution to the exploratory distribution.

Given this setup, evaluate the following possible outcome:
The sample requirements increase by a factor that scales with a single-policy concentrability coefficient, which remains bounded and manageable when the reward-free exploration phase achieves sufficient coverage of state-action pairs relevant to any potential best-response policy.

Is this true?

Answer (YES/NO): NO